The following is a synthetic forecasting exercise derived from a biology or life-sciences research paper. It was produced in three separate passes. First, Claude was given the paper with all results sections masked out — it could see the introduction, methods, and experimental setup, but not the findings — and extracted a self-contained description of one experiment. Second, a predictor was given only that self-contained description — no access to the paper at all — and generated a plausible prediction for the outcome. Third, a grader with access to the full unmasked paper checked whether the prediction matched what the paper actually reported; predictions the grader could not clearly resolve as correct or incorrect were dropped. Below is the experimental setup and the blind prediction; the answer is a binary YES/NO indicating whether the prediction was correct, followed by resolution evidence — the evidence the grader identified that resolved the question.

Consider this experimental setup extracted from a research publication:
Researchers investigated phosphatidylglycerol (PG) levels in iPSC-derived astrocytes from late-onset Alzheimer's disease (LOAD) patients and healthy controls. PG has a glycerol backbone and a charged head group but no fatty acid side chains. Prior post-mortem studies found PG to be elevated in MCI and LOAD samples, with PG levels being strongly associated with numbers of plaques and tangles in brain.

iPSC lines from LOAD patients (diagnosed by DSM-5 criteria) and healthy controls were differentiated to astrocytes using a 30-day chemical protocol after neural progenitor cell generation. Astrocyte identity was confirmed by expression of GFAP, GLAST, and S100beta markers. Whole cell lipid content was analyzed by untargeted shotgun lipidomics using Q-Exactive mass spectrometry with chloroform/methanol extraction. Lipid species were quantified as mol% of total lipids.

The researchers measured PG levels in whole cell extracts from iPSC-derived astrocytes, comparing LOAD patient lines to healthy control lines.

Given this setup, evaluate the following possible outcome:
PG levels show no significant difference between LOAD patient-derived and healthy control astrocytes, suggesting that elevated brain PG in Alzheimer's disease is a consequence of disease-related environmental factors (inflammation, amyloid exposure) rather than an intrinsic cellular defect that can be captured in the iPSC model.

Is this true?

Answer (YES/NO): NO